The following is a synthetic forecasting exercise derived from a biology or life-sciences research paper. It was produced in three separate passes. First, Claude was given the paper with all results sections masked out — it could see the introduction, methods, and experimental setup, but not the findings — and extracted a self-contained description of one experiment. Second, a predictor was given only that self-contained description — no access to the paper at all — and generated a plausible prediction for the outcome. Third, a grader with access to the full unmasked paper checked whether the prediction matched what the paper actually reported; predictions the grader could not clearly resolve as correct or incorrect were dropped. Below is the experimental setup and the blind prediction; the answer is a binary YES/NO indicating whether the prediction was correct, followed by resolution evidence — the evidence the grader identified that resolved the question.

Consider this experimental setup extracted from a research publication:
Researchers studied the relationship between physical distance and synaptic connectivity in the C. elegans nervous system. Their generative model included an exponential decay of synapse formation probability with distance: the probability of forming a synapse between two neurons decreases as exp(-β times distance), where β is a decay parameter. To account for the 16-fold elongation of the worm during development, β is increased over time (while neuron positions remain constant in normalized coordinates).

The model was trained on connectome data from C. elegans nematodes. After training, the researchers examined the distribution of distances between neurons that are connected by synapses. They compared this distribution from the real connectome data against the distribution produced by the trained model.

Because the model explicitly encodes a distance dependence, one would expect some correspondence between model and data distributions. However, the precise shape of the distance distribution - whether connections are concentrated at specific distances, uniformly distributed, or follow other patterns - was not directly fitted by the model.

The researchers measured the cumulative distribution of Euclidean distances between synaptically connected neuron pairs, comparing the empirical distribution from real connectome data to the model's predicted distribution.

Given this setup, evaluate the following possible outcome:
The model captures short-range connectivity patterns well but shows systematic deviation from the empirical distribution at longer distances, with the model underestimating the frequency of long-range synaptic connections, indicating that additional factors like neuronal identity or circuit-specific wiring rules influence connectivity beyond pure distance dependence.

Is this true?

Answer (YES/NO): NO